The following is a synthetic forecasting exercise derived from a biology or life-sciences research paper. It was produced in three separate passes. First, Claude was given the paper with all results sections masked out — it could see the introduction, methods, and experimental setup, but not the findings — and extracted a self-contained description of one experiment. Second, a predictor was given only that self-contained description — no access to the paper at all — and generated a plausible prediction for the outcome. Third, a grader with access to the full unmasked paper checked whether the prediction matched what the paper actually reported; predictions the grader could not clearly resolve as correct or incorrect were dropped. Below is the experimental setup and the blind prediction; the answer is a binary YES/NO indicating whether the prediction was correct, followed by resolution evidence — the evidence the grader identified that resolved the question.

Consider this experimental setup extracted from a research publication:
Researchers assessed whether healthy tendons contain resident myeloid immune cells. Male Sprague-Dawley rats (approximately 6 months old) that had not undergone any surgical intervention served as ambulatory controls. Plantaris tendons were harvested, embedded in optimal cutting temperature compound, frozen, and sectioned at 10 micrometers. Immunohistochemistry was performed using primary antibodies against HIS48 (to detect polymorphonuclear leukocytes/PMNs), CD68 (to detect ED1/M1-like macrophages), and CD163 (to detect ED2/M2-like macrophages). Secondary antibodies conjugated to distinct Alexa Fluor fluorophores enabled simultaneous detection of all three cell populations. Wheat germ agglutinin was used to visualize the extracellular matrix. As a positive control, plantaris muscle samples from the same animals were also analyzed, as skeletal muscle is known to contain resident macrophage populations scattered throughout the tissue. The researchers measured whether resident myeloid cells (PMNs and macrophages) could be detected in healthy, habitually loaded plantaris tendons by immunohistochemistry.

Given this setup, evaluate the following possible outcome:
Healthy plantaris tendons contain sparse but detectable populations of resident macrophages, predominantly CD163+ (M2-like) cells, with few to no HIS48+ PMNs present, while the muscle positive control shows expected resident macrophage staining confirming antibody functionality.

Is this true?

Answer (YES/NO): NO